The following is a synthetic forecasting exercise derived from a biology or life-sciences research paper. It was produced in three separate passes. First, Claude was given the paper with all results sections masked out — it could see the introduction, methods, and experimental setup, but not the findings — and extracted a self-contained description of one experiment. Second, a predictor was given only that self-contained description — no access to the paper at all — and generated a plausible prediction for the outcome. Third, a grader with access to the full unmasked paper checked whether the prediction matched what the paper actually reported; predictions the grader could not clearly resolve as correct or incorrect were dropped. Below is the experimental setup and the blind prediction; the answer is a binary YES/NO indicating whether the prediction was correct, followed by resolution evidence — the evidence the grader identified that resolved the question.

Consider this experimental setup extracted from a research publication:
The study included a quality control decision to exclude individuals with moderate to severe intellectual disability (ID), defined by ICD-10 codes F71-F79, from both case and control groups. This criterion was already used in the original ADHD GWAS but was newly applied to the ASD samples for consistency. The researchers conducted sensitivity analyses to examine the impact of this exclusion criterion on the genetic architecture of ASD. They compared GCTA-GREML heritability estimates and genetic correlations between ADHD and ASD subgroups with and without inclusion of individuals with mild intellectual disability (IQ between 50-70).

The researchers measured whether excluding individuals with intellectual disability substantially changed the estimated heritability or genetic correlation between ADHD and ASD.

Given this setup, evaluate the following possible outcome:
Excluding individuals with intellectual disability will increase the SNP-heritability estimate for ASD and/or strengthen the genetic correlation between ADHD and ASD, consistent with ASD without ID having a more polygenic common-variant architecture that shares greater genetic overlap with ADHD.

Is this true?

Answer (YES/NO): YES